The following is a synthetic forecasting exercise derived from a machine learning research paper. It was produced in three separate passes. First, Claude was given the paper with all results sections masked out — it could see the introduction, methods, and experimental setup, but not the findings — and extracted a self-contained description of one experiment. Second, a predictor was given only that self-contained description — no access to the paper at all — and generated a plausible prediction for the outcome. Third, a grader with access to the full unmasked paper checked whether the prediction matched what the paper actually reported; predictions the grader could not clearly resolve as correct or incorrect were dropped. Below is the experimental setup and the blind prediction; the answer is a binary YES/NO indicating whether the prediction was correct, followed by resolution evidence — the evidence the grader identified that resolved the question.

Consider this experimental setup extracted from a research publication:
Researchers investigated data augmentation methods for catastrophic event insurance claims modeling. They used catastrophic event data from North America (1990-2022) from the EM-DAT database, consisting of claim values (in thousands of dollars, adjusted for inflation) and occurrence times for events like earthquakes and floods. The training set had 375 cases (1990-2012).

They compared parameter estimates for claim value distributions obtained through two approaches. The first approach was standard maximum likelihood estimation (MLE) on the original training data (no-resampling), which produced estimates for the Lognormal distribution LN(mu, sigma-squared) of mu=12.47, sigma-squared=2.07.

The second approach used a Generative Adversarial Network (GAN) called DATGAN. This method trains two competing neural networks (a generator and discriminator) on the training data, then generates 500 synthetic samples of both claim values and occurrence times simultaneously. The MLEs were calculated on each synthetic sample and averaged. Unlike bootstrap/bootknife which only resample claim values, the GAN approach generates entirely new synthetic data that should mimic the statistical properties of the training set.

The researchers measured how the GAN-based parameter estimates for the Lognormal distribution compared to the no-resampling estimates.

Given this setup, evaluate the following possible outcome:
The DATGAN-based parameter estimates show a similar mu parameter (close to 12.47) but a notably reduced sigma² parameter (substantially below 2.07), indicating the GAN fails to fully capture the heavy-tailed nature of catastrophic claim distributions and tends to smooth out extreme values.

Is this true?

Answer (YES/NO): YES